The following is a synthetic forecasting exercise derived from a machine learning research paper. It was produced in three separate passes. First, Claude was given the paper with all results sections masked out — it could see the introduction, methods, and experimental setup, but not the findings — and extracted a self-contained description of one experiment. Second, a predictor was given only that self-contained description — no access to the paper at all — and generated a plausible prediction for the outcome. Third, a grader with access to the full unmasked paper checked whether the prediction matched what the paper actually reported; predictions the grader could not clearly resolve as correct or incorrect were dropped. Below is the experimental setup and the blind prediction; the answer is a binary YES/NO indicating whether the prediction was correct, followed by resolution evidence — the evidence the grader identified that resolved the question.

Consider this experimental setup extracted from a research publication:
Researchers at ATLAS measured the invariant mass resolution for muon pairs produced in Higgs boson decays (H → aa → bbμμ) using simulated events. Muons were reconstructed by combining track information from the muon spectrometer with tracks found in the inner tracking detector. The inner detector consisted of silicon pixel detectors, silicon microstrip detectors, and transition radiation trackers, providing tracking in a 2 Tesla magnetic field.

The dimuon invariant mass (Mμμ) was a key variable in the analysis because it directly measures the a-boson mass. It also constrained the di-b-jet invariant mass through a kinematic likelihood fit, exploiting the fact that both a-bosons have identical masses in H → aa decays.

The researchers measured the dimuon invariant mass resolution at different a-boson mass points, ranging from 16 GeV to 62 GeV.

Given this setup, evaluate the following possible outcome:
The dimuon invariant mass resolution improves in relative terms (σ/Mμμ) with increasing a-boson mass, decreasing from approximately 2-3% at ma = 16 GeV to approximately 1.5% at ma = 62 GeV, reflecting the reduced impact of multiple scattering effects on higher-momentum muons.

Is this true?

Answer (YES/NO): NO